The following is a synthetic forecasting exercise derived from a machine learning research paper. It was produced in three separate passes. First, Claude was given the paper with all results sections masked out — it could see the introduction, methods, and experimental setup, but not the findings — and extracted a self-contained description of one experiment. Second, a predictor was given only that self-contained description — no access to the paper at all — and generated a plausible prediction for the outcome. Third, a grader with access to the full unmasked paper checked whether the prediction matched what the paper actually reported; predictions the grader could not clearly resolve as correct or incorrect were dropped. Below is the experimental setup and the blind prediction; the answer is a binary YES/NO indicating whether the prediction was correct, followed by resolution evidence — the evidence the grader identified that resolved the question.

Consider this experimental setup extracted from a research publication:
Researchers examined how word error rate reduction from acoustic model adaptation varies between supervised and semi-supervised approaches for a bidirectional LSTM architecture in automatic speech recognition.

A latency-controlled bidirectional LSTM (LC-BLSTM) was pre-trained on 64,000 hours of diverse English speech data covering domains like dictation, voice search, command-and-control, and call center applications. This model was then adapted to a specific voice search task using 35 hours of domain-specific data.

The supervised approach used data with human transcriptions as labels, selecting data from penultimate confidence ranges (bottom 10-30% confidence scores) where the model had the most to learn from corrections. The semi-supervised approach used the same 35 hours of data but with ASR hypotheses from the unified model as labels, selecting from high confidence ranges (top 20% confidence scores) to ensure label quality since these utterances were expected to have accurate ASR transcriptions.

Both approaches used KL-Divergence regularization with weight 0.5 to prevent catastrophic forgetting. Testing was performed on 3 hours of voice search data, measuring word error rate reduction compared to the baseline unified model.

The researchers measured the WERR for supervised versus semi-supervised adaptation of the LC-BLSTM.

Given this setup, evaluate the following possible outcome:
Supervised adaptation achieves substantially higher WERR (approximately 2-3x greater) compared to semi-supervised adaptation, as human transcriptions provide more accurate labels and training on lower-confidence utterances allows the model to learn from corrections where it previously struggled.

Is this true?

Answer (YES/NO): NO